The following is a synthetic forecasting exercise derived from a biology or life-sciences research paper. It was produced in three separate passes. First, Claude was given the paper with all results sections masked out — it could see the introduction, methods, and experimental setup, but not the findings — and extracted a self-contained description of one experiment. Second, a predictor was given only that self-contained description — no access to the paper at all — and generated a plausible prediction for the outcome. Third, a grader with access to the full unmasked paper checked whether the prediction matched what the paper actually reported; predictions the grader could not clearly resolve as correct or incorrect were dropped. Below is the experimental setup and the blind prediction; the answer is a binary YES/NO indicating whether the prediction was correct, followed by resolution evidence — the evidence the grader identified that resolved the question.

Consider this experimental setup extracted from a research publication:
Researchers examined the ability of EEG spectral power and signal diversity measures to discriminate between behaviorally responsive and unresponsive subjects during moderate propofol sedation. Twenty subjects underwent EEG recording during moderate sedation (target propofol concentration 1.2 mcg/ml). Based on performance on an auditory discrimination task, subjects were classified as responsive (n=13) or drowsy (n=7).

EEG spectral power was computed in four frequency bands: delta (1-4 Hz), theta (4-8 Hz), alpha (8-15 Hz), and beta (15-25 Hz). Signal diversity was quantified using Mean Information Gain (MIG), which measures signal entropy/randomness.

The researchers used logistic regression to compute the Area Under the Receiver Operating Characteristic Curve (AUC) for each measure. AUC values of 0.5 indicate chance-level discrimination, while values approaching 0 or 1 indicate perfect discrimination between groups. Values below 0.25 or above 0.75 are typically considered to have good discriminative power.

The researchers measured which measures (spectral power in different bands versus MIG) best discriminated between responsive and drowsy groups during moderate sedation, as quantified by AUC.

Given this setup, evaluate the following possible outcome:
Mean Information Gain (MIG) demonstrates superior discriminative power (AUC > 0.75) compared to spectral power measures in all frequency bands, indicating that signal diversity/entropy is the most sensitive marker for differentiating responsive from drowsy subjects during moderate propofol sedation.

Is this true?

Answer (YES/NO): NO